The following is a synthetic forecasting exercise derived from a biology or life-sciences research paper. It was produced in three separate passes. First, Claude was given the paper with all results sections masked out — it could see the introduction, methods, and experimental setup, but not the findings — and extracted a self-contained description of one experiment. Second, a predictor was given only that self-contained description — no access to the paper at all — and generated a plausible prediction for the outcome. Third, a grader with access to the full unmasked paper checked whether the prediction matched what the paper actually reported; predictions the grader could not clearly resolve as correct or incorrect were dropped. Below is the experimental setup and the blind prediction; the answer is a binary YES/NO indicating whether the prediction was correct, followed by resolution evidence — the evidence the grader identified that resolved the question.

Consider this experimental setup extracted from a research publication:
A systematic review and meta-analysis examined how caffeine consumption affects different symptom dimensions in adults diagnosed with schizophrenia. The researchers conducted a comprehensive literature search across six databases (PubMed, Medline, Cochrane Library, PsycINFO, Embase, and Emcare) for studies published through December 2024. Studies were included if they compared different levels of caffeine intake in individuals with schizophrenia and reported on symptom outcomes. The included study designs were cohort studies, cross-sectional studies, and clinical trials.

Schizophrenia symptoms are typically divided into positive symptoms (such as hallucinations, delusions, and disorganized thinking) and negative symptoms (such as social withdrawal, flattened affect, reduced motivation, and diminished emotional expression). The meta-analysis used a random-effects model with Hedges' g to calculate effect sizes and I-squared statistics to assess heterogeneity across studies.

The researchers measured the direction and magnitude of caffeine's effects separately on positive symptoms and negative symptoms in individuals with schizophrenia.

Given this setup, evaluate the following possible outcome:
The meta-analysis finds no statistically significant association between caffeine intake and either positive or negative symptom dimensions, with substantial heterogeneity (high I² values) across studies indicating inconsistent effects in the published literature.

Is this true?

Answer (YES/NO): NO